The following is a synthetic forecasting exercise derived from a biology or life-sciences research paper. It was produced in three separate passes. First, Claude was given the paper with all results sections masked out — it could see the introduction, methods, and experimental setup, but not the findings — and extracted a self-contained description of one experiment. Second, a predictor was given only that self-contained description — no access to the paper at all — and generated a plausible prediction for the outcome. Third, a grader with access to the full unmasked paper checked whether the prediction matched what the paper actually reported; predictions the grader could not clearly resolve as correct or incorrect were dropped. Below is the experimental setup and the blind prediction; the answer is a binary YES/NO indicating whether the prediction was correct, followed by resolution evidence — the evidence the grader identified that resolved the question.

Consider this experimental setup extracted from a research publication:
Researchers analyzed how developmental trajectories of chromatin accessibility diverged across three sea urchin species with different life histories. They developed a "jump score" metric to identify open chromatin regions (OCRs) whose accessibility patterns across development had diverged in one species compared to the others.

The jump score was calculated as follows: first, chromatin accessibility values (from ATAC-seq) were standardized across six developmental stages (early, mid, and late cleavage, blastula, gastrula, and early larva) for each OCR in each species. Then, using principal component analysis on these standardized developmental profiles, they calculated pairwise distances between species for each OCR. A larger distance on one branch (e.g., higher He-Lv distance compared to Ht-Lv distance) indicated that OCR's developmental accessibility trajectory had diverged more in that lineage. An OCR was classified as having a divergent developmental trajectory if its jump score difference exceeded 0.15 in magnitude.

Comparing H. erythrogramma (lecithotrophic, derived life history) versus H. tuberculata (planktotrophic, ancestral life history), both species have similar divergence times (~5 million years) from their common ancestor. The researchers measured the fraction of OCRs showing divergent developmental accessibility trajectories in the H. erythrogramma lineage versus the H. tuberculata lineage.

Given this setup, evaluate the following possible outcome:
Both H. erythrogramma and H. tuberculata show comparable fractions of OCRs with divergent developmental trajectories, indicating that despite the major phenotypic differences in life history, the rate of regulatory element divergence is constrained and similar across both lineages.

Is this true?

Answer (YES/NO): NO